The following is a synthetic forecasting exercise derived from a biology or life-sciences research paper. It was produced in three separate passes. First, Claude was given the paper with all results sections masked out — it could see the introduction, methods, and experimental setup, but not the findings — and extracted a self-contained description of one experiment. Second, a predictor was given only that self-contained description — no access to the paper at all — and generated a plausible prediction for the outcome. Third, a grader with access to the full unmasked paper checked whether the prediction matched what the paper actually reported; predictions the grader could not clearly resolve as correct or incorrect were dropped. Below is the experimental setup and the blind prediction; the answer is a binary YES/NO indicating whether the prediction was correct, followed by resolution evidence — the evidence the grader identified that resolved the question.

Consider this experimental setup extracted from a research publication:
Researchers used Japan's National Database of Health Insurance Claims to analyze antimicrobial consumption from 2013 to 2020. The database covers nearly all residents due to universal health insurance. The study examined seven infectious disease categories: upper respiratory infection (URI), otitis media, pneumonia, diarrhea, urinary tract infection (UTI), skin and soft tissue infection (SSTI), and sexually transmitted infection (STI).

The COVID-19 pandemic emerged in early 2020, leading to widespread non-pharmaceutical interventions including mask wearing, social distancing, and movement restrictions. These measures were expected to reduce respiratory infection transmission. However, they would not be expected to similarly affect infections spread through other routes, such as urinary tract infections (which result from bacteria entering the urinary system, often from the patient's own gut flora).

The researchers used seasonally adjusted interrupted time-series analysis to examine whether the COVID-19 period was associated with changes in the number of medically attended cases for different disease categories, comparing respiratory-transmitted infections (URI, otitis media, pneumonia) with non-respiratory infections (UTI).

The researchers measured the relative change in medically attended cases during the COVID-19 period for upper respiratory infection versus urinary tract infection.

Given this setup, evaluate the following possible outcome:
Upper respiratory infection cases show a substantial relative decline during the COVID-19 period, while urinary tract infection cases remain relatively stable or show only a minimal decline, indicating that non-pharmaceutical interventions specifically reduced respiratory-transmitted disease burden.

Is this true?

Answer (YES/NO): YES